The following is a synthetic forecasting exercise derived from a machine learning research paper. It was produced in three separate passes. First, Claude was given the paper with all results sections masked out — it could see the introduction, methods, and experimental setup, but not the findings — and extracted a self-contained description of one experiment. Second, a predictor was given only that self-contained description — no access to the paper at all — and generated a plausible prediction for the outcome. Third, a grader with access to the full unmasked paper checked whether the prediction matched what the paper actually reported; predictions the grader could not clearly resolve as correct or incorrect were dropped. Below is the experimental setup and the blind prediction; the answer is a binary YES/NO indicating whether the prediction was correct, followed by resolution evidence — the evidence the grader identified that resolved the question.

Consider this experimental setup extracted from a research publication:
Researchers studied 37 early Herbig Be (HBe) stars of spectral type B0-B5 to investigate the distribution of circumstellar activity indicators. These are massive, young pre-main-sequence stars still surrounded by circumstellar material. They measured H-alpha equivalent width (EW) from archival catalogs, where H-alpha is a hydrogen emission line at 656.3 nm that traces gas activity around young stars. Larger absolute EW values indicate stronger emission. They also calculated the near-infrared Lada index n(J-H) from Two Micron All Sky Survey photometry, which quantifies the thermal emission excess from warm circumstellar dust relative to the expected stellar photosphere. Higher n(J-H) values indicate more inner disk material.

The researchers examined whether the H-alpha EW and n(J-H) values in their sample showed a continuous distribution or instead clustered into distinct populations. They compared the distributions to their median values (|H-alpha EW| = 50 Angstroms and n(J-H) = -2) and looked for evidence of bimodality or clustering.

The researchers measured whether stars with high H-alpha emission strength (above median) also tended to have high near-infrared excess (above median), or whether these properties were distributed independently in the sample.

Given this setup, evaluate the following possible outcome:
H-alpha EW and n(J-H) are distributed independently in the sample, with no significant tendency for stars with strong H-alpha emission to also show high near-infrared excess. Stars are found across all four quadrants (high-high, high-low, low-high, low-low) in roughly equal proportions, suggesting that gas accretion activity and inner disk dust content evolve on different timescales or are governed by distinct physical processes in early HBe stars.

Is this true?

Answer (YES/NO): NO